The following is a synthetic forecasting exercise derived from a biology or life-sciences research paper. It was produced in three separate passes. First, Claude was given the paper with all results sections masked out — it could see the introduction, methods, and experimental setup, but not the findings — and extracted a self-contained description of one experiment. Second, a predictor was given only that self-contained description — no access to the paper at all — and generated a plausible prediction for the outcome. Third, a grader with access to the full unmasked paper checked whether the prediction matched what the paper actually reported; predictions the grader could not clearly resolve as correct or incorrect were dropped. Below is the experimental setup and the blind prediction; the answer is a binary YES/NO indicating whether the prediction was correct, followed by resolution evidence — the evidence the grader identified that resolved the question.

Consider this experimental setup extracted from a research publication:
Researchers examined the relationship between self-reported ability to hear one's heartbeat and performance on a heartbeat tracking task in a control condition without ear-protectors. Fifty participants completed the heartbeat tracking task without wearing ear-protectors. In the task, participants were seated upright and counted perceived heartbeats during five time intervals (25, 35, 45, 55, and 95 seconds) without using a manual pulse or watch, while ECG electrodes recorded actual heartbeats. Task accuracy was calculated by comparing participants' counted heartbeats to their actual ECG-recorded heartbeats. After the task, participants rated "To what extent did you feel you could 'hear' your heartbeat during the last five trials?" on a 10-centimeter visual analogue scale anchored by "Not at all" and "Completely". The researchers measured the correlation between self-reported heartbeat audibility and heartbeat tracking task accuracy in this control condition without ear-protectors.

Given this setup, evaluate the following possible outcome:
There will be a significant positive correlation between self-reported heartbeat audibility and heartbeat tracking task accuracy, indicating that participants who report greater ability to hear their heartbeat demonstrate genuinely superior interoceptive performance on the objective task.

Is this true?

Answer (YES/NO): NO